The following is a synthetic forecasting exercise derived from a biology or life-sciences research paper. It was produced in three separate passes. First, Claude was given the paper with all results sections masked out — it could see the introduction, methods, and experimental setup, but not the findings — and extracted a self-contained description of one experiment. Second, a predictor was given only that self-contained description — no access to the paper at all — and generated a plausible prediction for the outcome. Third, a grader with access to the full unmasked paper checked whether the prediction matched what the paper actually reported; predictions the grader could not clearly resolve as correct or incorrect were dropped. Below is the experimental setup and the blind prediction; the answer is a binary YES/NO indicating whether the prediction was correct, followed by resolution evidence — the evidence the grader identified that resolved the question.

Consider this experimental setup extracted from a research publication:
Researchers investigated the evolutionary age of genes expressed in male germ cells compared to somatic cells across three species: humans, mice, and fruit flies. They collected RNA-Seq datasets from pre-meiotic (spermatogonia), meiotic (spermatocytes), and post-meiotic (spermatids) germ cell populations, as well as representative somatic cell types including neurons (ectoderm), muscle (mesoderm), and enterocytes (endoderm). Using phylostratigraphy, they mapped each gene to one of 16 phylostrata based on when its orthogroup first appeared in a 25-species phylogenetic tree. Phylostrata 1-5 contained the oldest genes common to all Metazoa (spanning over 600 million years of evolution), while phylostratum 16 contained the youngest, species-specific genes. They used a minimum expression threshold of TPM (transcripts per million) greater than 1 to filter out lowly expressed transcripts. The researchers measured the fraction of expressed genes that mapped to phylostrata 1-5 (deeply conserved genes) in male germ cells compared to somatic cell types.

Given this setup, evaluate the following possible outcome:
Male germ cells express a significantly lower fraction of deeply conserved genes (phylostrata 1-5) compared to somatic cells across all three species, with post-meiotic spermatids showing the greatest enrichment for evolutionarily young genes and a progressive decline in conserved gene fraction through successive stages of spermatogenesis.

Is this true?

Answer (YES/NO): NO